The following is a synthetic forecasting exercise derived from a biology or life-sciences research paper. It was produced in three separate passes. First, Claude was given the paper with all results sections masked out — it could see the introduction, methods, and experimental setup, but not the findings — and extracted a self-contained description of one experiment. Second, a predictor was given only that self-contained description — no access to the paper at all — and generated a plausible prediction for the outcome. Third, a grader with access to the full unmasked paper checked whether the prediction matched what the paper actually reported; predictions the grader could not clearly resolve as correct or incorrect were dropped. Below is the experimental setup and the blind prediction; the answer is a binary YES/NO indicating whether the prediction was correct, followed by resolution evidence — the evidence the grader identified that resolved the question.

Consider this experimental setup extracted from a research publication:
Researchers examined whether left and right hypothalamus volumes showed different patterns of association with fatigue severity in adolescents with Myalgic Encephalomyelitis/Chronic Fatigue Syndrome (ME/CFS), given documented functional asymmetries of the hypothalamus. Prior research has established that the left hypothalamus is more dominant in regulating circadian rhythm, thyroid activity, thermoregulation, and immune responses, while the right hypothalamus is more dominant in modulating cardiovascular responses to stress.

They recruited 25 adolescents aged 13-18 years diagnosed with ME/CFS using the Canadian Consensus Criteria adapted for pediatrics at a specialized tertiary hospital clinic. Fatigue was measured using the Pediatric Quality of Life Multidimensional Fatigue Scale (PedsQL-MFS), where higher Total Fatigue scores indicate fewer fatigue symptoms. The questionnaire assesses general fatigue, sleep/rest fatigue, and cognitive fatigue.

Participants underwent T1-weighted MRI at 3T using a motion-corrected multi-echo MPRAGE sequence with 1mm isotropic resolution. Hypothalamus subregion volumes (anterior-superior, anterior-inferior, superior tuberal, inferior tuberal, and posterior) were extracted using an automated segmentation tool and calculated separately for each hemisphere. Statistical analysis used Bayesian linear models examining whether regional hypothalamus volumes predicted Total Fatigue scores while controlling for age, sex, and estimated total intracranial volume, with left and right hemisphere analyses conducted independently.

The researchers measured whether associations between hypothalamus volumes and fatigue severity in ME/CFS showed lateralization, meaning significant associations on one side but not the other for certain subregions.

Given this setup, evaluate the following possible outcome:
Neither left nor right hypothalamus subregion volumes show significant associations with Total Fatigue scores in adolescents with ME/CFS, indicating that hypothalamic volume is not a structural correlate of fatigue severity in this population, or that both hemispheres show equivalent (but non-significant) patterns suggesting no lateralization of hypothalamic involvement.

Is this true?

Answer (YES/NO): NO